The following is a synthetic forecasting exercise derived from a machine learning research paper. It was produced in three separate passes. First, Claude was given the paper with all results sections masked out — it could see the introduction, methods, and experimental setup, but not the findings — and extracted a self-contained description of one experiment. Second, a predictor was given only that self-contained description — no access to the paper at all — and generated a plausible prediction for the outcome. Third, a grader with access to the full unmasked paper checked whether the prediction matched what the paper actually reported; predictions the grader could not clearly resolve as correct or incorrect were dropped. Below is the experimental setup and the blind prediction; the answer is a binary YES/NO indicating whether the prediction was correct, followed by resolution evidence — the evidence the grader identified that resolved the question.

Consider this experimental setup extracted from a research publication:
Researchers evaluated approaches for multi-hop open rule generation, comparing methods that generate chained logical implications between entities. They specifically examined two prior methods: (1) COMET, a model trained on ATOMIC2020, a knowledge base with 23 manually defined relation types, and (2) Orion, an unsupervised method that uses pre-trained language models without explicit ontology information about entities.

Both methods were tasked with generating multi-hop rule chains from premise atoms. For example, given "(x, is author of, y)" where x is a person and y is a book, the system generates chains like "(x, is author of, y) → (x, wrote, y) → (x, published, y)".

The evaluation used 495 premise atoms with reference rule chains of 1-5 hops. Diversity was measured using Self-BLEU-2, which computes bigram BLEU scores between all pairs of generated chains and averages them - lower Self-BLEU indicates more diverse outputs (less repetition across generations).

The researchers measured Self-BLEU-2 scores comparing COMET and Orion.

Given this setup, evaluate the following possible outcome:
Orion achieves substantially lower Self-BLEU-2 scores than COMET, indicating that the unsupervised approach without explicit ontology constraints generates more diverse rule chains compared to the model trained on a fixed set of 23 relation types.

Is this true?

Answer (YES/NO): YES